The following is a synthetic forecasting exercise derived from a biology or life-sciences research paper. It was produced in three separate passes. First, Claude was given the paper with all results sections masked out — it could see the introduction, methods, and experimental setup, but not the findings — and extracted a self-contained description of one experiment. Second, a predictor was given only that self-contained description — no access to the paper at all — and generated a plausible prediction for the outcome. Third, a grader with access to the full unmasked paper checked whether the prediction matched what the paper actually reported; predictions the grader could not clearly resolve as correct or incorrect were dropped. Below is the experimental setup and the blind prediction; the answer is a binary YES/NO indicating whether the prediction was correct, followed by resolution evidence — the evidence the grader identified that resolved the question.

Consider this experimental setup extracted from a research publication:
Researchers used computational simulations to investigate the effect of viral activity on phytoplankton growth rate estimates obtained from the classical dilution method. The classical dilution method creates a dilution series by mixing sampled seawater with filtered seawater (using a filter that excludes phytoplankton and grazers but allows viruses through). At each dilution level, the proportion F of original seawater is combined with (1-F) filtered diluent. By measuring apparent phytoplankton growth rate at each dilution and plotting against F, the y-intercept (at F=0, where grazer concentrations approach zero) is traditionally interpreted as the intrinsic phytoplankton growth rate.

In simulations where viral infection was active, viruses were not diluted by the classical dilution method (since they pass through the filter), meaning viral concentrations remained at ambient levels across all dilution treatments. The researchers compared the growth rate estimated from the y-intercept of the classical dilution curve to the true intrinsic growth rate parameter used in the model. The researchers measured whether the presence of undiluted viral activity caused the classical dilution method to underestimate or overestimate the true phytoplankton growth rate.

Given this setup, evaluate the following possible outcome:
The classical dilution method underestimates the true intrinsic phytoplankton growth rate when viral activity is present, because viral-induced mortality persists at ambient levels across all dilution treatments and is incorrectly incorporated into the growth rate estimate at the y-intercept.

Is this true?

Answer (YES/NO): YES